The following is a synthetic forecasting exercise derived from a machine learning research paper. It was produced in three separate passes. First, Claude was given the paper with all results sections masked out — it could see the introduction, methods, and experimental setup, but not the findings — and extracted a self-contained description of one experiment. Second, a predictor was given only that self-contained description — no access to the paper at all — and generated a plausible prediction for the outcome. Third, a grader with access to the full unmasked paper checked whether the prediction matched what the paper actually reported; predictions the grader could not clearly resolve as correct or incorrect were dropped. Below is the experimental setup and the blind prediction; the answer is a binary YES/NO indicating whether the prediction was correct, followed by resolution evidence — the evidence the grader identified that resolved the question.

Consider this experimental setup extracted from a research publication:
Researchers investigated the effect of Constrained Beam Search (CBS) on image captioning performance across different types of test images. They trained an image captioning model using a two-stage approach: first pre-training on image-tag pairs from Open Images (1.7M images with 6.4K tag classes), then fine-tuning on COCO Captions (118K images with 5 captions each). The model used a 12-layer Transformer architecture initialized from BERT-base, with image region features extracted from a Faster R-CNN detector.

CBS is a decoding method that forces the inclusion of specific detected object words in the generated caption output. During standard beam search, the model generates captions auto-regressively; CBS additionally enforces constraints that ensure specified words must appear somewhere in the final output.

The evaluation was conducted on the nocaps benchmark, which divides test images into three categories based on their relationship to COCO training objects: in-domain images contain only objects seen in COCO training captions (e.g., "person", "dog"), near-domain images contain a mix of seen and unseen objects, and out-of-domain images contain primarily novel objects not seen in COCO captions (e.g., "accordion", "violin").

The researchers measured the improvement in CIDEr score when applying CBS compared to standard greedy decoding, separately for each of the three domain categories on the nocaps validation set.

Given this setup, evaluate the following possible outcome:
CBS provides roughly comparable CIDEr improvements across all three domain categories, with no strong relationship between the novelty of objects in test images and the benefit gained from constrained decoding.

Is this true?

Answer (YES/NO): NO